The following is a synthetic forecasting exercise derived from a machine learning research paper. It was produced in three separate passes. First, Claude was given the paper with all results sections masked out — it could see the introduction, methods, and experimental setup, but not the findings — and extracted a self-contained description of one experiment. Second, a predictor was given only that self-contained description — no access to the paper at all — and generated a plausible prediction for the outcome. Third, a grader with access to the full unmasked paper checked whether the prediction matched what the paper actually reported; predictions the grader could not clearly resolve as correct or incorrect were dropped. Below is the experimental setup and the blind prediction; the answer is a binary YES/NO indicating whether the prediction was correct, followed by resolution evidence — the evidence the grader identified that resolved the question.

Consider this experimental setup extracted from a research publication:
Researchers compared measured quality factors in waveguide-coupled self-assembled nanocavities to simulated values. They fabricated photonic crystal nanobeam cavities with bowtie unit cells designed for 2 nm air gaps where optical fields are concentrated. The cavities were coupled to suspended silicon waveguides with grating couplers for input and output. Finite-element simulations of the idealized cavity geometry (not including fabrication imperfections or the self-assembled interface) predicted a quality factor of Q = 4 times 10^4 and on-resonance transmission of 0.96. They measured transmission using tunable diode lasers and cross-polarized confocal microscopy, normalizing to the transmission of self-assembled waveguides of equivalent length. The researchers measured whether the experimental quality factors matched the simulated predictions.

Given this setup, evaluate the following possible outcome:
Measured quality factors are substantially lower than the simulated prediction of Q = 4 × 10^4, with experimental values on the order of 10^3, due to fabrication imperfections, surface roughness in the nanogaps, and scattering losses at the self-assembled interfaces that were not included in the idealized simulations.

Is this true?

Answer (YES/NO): NO